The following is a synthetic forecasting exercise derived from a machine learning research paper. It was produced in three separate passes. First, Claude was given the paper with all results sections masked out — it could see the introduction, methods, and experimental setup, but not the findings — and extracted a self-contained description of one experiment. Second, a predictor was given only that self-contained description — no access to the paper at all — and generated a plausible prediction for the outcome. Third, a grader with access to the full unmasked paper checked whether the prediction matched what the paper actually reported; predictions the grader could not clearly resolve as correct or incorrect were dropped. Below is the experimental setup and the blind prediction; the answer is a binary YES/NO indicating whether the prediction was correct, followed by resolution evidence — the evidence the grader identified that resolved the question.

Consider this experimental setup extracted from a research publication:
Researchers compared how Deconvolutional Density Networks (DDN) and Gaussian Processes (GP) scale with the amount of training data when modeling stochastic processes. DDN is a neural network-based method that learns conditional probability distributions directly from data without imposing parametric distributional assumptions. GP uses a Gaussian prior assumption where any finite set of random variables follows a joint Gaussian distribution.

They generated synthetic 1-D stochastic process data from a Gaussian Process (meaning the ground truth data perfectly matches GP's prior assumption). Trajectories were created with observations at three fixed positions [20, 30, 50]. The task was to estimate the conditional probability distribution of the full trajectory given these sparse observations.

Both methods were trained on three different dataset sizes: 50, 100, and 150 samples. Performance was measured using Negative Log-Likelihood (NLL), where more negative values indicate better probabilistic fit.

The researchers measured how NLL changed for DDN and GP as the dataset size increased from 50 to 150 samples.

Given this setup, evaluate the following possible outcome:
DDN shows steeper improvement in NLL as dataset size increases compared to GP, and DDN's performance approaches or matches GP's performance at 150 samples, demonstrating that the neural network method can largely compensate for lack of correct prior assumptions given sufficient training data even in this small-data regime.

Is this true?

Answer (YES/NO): NO